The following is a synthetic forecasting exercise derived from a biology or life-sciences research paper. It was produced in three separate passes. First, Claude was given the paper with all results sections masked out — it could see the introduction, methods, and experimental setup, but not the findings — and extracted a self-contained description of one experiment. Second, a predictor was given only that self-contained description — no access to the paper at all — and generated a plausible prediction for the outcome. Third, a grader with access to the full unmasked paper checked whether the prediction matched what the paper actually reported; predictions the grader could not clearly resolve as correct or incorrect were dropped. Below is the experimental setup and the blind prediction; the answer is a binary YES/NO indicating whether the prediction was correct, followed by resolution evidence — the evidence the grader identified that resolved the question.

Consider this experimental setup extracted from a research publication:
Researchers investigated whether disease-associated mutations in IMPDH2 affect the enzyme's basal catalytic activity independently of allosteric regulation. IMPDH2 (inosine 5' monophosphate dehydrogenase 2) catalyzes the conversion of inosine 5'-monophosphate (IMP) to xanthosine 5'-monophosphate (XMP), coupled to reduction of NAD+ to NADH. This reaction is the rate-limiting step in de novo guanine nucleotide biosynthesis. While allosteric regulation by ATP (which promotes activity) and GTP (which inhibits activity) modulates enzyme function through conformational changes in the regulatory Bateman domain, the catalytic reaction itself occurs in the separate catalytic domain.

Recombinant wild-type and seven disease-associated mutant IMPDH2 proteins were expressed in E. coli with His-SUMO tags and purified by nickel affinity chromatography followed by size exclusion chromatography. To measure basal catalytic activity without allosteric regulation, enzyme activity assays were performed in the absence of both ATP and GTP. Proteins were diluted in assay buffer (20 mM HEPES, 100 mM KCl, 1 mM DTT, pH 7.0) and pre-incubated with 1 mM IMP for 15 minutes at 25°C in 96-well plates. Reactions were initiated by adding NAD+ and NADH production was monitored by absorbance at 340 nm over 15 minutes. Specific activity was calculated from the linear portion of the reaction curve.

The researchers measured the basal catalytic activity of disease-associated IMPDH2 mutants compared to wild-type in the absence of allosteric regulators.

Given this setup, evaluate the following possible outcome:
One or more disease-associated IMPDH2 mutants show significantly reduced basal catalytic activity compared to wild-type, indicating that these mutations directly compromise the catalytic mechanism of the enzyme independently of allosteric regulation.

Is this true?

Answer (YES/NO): NO